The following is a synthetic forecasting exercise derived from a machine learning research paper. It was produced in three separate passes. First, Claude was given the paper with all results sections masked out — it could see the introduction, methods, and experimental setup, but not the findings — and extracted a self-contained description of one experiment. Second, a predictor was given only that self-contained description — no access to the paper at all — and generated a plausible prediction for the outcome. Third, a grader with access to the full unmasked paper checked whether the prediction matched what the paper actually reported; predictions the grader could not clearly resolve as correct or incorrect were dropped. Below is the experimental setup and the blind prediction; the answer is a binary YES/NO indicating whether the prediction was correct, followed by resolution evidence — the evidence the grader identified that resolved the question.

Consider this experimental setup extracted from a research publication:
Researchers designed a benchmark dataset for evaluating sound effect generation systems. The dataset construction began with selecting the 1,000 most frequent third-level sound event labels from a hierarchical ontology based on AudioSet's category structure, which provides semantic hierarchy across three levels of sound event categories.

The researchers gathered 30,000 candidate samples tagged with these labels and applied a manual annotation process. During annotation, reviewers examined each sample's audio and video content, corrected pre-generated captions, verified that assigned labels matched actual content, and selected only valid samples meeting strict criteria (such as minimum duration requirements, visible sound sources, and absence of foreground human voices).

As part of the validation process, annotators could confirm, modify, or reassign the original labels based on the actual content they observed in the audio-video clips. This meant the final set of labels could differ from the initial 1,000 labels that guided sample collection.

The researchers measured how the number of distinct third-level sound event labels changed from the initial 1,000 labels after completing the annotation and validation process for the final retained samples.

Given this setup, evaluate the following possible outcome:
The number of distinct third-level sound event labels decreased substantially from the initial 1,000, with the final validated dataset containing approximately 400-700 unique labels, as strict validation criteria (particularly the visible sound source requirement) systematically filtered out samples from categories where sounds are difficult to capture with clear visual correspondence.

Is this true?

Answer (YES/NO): NO